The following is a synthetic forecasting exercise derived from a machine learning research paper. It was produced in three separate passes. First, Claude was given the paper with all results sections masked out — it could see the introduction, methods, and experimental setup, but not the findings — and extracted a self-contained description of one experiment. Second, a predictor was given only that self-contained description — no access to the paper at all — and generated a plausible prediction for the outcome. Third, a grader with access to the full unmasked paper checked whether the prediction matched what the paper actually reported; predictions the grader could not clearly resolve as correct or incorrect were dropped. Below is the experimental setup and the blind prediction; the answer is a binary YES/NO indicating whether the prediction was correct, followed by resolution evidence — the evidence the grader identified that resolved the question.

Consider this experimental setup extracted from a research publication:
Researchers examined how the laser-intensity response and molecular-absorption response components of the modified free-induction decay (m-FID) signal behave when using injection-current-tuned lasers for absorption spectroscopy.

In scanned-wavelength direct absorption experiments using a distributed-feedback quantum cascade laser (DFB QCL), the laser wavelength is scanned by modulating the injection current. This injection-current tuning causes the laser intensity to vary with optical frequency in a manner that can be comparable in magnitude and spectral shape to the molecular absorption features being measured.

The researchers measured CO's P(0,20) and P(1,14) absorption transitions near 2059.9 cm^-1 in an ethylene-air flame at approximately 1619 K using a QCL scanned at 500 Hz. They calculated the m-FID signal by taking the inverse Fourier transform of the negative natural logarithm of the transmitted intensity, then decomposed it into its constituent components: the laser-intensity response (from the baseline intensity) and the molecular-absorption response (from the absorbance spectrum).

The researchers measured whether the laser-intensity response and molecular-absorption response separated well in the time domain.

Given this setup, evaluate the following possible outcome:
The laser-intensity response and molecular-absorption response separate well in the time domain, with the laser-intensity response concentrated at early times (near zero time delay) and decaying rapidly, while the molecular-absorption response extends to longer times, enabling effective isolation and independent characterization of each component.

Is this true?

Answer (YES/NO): NO